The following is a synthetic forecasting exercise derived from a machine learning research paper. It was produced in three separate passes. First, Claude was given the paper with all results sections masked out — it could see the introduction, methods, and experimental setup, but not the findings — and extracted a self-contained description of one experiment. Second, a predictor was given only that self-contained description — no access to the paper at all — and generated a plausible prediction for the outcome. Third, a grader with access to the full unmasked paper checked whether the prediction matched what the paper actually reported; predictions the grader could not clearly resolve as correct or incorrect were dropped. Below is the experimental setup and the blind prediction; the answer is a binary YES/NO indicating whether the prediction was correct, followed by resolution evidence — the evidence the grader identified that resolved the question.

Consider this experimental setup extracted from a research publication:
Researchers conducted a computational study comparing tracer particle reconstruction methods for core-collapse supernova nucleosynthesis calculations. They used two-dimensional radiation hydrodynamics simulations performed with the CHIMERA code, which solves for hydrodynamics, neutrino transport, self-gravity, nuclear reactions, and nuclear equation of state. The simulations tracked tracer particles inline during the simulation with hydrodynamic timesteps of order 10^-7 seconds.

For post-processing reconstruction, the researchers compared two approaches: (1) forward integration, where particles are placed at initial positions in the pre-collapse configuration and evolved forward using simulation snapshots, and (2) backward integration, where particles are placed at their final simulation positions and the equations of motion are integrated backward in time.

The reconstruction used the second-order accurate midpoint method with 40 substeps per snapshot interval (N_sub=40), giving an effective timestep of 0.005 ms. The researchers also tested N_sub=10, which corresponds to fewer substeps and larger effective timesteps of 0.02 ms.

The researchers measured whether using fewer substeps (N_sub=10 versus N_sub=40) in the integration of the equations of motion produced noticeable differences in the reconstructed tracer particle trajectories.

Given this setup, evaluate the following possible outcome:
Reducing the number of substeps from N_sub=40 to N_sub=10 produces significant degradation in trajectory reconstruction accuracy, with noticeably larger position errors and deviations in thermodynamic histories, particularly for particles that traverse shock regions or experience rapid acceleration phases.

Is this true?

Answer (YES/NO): NO